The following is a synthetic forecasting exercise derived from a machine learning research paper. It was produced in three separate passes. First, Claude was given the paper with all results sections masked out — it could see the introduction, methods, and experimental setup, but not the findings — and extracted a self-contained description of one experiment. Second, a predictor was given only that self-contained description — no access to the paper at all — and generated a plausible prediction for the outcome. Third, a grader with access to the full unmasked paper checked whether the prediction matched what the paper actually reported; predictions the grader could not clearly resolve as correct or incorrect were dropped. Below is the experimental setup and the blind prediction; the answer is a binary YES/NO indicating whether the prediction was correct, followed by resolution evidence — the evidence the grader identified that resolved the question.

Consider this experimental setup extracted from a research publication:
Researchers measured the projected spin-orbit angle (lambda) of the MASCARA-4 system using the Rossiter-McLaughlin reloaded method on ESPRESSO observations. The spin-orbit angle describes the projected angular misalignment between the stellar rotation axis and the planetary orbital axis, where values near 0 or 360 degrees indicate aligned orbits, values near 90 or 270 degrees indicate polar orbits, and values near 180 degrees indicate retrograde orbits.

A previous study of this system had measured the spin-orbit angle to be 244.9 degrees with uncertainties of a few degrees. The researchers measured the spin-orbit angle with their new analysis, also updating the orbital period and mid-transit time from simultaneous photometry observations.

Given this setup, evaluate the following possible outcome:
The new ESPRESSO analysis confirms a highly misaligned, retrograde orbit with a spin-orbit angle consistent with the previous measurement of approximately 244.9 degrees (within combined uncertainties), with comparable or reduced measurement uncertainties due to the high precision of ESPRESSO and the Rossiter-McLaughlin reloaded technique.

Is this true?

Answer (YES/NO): YES